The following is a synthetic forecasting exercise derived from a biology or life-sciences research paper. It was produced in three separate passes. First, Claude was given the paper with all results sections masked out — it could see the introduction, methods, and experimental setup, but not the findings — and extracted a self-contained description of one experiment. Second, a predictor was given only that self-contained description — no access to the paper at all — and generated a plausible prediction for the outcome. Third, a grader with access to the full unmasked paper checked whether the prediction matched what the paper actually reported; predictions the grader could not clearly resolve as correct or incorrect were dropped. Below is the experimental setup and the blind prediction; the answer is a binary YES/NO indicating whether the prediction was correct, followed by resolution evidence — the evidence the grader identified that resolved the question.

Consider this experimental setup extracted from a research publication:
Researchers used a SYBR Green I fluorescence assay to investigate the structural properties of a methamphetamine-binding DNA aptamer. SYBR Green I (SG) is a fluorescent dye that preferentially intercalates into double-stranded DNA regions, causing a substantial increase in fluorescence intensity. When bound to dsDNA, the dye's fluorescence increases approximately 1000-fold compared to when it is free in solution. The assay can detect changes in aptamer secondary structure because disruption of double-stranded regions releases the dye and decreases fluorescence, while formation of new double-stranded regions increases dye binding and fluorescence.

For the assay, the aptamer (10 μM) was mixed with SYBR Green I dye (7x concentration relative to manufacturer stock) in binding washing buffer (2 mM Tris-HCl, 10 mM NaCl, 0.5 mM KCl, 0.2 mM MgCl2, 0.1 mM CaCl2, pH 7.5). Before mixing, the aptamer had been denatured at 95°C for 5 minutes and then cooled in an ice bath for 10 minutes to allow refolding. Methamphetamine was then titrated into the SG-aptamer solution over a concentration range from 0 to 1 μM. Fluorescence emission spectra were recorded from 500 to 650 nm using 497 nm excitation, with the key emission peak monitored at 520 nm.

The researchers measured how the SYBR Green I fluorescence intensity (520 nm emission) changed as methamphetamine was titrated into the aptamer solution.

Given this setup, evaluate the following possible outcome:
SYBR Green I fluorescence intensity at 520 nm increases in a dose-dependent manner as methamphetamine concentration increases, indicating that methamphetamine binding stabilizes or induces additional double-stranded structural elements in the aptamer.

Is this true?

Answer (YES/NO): NO